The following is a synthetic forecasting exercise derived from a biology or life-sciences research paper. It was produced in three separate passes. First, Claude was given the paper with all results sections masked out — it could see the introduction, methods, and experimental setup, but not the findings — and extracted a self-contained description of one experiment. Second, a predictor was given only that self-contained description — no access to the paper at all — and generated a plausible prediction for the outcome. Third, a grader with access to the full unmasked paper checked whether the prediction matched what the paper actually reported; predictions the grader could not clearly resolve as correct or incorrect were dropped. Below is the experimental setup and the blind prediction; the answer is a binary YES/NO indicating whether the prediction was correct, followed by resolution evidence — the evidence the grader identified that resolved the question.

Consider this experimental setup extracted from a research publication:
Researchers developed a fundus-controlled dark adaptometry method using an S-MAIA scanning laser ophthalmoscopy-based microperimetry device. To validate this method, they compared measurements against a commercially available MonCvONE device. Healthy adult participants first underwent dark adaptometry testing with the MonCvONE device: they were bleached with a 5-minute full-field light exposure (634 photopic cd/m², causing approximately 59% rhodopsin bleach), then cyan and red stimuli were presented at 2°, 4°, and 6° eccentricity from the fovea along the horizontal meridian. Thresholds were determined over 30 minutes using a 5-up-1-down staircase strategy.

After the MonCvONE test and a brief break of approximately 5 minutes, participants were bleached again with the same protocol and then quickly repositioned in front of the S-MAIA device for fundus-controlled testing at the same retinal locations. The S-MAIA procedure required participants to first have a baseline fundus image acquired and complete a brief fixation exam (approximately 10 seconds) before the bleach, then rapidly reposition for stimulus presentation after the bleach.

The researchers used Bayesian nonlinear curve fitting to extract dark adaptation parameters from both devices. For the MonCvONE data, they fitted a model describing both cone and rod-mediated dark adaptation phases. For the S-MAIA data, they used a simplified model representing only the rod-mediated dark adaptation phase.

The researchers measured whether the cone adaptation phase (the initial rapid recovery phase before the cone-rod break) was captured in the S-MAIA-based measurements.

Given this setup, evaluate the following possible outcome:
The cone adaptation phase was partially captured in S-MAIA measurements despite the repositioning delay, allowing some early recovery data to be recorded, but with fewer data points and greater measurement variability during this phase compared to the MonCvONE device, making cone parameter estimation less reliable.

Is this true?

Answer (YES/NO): NO